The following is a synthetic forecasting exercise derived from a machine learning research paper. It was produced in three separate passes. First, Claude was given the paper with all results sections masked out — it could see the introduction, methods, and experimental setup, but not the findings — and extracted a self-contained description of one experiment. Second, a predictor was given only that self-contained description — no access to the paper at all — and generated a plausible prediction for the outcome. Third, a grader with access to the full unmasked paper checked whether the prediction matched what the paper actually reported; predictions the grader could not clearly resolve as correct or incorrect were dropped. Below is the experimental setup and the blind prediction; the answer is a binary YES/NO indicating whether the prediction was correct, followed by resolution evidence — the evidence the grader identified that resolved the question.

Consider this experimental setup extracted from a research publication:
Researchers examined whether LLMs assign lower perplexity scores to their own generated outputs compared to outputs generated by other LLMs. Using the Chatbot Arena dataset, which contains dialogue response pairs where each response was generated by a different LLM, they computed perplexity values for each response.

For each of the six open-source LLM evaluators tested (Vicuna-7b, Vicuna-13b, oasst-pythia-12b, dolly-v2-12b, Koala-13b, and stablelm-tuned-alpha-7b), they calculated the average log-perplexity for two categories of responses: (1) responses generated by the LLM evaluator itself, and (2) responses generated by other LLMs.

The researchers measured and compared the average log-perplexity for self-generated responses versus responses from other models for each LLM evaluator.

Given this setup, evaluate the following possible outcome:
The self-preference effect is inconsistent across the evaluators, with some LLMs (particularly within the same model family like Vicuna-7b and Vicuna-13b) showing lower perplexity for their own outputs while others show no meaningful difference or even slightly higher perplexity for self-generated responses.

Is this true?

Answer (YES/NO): NO